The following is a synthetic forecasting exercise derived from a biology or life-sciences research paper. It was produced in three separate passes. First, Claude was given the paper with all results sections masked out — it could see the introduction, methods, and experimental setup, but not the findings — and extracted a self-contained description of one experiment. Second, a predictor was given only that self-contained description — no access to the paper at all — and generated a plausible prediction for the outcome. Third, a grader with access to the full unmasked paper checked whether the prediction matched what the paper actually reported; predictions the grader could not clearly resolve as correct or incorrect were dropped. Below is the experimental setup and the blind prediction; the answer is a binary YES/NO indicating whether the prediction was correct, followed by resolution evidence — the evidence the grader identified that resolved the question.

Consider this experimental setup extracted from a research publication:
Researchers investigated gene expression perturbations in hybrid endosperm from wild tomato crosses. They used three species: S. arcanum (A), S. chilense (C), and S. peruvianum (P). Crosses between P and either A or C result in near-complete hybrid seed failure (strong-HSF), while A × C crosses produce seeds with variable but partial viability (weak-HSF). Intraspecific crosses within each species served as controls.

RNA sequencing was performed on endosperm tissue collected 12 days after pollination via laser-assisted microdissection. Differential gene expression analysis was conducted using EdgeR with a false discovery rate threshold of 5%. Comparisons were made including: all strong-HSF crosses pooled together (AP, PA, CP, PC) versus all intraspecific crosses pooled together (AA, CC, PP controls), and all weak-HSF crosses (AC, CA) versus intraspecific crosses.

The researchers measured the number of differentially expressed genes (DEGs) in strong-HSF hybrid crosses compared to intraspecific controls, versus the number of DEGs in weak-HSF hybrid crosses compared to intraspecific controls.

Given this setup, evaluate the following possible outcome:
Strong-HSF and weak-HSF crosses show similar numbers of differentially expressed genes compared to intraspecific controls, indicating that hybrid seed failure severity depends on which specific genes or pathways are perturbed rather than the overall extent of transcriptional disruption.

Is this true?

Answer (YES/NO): NO